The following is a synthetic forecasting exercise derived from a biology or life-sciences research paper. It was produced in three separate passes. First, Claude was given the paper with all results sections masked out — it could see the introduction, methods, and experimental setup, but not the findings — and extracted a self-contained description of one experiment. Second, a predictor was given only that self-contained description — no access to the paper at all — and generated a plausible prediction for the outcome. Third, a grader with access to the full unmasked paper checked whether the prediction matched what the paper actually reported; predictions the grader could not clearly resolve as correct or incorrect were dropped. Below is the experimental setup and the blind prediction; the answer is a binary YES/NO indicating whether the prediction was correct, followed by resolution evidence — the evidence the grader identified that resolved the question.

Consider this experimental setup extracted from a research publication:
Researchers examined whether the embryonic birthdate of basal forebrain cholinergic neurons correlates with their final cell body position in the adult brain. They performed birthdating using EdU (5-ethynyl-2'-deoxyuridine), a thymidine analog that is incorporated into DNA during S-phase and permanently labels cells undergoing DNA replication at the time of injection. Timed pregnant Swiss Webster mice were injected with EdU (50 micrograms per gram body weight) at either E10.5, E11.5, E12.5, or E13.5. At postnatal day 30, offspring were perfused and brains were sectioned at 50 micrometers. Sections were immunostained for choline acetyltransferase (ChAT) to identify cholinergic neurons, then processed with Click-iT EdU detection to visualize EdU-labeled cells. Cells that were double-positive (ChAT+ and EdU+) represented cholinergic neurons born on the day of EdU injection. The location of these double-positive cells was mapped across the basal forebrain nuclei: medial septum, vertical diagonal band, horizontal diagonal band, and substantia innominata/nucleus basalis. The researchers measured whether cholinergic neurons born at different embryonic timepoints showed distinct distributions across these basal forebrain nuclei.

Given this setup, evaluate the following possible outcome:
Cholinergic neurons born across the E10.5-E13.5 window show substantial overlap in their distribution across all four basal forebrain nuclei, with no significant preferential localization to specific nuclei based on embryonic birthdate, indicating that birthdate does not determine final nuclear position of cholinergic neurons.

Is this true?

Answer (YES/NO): NO